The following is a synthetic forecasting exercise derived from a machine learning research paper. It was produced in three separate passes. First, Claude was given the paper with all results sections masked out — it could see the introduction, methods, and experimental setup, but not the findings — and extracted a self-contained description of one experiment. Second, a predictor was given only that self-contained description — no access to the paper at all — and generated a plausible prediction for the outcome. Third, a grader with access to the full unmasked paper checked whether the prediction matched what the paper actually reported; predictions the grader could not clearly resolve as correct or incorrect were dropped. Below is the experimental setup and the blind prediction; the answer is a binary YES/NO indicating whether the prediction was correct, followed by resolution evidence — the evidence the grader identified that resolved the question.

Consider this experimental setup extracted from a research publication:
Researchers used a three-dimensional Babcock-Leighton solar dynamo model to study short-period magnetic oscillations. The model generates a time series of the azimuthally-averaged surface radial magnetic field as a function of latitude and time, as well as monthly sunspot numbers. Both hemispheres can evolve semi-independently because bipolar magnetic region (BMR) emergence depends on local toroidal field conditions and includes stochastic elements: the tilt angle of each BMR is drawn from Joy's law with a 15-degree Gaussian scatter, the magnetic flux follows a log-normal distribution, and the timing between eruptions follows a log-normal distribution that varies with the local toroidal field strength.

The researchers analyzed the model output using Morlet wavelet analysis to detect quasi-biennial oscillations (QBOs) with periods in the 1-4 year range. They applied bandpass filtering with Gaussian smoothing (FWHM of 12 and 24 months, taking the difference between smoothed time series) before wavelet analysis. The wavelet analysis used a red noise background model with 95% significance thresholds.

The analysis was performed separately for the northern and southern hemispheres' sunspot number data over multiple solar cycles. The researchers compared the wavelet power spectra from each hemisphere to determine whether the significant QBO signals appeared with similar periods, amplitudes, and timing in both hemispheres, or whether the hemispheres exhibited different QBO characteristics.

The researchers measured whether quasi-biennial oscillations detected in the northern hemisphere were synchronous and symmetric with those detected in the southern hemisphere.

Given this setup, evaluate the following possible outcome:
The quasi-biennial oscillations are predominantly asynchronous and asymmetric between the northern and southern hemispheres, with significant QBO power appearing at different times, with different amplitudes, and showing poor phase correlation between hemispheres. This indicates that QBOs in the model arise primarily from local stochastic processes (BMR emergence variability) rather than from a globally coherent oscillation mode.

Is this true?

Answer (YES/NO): YES